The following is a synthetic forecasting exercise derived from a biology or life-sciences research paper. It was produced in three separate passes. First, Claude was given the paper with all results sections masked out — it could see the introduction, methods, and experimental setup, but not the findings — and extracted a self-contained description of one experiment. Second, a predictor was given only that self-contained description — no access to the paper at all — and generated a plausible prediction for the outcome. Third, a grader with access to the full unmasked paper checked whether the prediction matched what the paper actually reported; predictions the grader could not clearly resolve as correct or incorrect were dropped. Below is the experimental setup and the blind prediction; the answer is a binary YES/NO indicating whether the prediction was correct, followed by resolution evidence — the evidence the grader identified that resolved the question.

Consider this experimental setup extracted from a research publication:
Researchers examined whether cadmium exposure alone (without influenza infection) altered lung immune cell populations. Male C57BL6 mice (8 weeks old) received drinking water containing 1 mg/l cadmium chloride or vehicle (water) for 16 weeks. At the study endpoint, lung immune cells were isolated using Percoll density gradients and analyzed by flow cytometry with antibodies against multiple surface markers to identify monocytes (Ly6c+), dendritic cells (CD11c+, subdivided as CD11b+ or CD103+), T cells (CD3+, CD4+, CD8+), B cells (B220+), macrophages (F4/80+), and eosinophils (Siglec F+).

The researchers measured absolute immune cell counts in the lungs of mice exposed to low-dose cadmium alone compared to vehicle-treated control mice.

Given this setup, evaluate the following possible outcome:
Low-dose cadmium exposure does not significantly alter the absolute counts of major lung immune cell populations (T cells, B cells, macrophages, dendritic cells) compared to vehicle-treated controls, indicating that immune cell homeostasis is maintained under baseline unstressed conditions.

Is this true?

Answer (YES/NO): YES